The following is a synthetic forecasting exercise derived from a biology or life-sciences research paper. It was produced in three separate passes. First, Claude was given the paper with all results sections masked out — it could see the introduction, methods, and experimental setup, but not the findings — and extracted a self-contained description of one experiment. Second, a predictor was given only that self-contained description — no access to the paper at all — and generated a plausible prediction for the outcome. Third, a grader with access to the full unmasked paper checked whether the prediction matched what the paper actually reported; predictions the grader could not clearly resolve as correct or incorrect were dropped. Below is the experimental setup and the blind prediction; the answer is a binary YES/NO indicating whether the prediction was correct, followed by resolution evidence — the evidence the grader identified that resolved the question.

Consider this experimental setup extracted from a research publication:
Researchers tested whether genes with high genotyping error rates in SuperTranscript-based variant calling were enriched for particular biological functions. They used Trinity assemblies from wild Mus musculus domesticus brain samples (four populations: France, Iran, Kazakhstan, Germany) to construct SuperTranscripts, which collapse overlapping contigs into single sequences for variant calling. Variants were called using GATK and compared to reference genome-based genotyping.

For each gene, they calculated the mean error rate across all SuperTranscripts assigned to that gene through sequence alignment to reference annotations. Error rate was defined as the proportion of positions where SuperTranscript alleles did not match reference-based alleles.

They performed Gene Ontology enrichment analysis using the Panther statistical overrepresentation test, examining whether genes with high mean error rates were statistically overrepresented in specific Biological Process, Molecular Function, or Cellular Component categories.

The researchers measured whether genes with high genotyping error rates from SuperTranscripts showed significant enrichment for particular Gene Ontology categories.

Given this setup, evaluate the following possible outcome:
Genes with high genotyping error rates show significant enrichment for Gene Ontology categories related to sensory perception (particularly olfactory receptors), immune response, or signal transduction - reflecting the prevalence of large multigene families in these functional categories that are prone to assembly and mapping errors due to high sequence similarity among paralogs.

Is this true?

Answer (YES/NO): NO